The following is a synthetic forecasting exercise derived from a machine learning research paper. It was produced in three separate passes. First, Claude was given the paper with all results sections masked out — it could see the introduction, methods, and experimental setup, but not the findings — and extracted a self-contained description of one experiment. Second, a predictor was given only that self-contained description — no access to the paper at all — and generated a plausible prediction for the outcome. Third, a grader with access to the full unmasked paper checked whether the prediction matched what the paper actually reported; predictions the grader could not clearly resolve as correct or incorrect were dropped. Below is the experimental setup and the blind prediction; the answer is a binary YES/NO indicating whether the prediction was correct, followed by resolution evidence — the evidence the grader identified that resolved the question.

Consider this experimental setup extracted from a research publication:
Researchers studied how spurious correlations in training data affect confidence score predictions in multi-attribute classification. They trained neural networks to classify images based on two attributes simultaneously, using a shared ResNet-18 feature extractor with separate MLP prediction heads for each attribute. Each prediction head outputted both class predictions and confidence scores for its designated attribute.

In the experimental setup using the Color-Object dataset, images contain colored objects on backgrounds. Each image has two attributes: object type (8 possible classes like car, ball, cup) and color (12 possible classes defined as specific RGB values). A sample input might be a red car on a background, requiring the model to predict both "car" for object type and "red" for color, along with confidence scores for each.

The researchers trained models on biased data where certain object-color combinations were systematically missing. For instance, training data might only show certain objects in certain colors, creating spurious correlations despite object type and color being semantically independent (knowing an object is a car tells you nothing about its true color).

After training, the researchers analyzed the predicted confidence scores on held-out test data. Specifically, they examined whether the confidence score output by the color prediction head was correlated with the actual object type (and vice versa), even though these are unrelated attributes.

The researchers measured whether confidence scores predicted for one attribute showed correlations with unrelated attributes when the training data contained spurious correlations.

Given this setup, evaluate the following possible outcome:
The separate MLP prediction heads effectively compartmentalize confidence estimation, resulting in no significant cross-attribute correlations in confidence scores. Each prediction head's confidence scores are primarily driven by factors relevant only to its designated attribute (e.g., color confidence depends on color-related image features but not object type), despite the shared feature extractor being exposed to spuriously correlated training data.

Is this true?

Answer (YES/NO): NO